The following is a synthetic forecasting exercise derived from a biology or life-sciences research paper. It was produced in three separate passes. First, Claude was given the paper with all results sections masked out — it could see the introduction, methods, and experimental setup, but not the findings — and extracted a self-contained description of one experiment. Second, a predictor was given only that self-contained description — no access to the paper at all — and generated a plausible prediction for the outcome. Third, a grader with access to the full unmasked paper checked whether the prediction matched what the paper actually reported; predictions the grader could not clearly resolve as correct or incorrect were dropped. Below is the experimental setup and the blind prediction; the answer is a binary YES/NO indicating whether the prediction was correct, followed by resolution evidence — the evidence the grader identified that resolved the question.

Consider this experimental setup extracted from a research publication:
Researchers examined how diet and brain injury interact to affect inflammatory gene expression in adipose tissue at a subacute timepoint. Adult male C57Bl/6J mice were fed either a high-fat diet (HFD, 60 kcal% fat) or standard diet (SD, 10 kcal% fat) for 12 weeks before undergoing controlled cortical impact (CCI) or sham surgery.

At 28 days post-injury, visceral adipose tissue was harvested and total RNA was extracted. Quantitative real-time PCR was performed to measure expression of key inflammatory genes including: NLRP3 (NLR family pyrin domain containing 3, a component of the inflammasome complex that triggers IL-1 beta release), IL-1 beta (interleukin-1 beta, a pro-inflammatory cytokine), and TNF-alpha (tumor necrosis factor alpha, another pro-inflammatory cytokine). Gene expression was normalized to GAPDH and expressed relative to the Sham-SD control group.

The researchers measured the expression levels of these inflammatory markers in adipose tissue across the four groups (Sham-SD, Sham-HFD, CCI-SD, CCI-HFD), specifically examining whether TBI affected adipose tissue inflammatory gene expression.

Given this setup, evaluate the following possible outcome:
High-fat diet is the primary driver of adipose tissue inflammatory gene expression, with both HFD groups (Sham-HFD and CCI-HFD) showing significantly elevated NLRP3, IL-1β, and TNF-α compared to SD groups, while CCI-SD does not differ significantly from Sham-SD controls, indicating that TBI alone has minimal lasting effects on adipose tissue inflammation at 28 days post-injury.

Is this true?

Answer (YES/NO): NO